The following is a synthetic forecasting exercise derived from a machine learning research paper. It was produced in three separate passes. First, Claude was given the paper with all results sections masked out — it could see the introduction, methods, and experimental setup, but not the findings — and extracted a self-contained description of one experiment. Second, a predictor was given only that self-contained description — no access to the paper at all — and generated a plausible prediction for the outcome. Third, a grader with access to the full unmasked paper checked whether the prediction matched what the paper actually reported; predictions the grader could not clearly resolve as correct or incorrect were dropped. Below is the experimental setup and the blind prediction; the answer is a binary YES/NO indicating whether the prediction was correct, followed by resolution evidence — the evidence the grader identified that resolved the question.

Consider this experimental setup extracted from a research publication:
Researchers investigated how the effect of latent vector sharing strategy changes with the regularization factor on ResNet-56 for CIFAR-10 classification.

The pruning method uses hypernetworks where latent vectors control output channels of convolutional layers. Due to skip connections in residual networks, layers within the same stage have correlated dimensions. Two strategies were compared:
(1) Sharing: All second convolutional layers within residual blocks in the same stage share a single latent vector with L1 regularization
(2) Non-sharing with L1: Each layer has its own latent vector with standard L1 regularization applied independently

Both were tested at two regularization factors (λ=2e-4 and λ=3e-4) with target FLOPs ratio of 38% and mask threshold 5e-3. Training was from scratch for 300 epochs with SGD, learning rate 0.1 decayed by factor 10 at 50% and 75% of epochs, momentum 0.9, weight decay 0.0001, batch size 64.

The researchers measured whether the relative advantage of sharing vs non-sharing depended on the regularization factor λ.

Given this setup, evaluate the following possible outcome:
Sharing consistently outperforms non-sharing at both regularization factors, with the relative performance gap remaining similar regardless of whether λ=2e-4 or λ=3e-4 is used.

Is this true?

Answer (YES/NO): NO